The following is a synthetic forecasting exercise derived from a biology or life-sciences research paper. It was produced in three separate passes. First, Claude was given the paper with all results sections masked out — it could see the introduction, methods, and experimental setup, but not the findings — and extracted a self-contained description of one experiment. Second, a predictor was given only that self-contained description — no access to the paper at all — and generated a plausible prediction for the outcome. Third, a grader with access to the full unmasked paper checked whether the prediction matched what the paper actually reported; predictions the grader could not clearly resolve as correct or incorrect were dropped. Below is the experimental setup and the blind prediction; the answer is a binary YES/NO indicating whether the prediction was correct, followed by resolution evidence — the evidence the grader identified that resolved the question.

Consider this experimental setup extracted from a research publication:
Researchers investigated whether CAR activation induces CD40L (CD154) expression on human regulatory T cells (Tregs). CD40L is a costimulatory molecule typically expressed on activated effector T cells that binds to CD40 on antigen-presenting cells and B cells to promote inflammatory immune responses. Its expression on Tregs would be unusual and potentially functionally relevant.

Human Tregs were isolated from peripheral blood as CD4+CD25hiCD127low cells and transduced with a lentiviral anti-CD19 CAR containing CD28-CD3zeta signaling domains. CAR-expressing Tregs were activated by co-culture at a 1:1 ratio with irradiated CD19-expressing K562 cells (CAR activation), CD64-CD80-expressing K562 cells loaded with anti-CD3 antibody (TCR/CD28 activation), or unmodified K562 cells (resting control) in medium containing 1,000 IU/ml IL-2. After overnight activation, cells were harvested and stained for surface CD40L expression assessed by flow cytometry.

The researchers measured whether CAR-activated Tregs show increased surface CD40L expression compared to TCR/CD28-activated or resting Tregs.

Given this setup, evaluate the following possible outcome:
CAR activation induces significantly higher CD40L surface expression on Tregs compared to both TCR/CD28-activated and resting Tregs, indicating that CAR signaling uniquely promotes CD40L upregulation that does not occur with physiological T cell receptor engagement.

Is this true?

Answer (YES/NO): YES